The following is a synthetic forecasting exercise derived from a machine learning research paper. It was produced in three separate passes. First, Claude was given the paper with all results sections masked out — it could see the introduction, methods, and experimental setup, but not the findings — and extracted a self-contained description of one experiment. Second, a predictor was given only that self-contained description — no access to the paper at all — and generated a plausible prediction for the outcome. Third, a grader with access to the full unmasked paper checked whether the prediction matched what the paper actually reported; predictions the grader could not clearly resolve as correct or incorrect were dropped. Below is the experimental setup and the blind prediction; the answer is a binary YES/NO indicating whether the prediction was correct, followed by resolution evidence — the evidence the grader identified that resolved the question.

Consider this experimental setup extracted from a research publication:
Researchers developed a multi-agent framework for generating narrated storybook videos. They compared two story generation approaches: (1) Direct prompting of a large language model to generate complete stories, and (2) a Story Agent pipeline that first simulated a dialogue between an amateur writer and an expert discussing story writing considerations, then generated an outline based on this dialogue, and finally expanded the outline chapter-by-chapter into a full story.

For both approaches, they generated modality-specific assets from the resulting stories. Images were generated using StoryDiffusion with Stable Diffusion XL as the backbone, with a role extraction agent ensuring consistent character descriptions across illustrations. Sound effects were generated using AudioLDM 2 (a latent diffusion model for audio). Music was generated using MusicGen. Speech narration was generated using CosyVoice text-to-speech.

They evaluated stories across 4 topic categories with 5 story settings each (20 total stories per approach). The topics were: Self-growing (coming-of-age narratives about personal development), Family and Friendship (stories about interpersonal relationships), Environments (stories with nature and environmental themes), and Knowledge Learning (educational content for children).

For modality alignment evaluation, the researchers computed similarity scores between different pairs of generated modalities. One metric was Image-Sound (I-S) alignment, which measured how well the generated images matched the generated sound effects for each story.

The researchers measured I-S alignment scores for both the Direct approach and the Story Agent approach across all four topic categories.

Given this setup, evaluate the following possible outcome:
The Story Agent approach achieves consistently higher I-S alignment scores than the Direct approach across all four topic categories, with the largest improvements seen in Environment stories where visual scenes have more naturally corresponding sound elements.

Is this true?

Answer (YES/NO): NO